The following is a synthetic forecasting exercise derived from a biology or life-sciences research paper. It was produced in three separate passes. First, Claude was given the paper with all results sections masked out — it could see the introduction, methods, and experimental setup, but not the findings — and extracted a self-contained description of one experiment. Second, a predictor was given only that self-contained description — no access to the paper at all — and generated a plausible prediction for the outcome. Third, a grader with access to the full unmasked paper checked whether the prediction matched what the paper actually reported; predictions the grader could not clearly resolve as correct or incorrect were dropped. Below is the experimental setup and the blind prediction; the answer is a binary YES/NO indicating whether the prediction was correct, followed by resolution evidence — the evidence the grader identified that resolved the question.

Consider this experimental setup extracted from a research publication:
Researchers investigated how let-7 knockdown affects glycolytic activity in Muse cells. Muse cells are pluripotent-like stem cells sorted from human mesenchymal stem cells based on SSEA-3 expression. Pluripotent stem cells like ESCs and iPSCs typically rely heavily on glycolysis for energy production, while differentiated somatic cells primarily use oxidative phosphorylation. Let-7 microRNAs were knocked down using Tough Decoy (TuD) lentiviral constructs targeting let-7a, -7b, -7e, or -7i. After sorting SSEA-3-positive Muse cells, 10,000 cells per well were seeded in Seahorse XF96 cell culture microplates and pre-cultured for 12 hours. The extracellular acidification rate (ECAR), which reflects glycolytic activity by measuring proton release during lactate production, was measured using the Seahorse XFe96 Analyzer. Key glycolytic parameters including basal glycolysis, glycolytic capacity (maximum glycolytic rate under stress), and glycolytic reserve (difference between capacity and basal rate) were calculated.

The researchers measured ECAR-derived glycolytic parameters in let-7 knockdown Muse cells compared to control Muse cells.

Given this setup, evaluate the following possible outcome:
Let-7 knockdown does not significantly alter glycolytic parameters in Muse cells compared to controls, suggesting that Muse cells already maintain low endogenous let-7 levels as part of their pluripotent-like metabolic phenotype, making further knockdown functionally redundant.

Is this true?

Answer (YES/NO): NO